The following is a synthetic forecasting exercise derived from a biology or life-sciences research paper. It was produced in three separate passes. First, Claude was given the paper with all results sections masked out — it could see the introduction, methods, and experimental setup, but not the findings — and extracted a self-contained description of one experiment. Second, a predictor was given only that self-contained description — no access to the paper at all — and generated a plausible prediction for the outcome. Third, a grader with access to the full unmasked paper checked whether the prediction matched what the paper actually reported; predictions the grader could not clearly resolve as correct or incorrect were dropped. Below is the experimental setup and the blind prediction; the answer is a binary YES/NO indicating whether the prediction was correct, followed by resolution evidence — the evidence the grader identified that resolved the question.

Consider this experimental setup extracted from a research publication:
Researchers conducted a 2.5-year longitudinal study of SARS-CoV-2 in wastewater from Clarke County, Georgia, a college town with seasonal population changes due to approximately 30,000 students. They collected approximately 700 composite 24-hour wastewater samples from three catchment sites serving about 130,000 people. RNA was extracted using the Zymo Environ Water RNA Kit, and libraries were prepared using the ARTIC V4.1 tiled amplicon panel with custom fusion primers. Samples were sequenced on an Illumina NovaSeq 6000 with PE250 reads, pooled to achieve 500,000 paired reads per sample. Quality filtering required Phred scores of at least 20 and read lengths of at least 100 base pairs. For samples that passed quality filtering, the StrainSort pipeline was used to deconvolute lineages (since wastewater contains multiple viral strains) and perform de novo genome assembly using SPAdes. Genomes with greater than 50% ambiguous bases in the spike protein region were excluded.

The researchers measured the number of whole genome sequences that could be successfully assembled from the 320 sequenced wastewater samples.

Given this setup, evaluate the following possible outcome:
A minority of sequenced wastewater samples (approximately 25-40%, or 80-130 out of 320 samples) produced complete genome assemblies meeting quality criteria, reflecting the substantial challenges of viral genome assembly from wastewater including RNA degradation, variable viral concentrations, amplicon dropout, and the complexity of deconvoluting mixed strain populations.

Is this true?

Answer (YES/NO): NO